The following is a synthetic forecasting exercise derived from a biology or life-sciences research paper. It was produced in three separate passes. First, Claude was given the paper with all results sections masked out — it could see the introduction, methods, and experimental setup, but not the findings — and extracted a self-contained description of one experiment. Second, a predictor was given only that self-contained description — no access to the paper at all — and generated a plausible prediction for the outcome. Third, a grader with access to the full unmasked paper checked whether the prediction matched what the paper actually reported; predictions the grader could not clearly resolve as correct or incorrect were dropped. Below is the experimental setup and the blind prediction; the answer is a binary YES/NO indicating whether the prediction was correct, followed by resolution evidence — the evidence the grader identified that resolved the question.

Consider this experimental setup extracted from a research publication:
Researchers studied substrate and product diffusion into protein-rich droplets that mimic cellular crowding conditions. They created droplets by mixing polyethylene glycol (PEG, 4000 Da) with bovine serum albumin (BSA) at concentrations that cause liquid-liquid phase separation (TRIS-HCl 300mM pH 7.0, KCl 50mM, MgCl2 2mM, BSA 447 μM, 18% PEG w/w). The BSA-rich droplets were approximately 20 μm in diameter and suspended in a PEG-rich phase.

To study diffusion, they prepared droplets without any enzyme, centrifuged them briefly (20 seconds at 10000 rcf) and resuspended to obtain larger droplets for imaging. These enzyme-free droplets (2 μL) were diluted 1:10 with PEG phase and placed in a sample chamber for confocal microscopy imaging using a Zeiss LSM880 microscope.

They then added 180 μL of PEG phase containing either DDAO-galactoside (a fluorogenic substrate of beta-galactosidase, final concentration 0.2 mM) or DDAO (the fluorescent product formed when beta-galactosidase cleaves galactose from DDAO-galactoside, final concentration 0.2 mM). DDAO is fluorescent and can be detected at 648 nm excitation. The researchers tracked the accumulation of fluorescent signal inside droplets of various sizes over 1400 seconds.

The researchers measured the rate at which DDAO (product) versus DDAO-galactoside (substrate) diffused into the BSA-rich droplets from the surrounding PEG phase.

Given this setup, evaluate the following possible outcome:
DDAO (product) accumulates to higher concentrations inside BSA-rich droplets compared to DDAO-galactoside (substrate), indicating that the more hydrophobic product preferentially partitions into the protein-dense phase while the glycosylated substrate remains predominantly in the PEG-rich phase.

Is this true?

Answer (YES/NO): NO